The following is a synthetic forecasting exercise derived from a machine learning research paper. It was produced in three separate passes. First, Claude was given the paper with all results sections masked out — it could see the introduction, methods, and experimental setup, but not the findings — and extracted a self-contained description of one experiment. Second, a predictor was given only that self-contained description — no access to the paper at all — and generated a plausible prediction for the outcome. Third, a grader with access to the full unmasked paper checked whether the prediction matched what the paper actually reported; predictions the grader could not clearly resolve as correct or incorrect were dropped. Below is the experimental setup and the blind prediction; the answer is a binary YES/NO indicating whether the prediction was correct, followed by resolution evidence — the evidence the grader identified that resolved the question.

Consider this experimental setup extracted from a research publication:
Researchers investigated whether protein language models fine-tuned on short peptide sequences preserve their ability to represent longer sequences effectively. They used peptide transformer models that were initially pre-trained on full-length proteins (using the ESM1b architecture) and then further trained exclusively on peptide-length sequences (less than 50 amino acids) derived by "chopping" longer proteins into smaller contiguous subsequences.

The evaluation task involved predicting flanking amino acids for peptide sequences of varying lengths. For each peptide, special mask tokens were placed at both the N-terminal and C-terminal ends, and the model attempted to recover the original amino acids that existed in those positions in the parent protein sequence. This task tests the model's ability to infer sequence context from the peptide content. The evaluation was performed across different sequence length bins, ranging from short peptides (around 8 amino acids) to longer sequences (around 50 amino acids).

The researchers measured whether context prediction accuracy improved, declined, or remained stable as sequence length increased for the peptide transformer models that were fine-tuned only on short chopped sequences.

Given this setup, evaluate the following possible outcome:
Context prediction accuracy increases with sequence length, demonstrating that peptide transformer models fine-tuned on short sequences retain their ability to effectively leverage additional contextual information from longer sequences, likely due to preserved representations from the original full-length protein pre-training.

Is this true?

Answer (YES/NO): YES